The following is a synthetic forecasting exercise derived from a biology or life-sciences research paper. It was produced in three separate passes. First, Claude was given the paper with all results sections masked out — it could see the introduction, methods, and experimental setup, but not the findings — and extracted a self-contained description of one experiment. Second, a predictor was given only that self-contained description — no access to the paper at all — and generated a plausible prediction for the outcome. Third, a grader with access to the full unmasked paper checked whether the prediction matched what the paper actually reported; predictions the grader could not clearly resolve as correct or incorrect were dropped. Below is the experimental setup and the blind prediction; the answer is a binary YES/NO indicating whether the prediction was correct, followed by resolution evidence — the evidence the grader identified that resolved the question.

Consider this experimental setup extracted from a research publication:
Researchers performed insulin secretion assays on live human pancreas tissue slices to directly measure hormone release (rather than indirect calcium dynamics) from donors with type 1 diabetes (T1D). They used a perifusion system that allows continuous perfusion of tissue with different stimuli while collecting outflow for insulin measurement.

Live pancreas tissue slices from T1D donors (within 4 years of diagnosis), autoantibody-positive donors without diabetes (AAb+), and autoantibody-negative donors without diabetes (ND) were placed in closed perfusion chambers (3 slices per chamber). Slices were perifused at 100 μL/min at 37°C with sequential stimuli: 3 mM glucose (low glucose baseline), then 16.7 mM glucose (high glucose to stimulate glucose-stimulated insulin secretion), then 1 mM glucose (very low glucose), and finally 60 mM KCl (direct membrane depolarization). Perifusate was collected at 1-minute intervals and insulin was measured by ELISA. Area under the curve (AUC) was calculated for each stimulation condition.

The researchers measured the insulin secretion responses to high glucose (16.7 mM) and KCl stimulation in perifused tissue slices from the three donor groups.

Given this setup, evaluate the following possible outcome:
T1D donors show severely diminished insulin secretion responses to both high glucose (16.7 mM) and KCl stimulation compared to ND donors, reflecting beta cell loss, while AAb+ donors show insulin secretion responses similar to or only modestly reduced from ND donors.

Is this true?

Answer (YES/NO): NO